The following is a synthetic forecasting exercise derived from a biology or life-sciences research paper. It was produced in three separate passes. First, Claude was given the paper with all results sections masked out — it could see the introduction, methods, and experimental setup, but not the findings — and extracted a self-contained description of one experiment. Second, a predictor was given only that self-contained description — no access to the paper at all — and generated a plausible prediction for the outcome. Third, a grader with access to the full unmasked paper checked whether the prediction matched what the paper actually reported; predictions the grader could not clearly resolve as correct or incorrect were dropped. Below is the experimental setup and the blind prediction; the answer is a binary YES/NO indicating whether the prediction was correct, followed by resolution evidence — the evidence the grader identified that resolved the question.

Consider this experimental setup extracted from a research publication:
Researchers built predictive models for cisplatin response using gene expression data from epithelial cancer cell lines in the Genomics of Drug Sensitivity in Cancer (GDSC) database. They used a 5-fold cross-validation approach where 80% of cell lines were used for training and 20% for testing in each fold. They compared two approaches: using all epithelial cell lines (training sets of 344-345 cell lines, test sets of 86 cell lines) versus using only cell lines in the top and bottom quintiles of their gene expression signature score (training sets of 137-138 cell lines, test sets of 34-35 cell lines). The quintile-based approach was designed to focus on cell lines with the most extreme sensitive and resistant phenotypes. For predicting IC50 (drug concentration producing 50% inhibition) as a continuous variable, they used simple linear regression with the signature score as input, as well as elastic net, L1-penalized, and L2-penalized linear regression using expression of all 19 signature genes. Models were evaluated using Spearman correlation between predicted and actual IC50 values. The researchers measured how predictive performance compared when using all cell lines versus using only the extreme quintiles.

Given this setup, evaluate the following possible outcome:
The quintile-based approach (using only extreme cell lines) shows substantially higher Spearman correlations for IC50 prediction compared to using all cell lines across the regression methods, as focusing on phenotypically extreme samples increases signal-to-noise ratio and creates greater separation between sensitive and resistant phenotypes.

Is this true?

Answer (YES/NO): YES